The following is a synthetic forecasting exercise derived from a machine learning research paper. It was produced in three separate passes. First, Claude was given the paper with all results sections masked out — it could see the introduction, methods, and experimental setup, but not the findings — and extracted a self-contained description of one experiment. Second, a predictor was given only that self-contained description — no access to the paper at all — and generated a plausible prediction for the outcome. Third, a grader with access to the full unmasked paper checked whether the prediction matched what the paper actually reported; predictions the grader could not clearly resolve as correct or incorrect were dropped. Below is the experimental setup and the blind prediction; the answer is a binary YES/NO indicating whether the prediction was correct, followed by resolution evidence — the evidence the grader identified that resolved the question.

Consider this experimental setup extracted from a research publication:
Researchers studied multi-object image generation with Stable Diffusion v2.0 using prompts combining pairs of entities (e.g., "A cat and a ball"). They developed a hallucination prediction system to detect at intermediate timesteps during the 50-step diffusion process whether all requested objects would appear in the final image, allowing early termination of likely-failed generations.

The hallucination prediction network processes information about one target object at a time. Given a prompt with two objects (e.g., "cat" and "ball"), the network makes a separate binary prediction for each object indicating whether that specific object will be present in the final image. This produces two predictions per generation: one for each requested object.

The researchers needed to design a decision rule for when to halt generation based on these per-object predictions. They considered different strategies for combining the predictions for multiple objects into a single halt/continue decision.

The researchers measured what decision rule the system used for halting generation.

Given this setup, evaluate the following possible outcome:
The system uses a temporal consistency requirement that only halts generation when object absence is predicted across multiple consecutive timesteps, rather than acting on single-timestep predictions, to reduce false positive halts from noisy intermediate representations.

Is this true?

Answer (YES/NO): NO